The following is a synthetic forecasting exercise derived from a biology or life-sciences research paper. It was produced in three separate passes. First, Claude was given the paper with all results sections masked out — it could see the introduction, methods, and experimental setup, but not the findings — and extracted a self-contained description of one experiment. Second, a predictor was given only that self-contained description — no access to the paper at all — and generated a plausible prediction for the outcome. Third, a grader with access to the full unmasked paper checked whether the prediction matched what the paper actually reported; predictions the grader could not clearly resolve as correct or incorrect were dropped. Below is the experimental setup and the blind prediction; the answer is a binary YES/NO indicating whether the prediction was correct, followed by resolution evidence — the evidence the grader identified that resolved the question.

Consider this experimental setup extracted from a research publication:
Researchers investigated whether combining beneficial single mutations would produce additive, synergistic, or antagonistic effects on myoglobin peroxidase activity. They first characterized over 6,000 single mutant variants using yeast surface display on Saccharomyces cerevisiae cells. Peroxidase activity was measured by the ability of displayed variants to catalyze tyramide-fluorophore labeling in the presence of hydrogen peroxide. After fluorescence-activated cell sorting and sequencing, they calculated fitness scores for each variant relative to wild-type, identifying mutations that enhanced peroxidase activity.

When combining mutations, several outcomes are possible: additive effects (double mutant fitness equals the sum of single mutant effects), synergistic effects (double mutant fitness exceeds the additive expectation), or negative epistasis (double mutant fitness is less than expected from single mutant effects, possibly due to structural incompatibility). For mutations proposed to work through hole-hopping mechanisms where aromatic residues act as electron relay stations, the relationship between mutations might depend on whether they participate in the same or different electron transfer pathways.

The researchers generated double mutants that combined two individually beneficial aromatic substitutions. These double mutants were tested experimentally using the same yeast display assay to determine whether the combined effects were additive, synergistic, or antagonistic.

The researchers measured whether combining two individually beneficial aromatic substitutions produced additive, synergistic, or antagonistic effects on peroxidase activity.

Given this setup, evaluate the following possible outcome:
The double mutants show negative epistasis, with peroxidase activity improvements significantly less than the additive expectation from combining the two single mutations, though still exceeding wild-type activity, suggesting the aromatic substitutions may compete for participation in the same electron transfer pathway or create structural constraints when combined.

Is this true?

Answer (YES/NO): NO